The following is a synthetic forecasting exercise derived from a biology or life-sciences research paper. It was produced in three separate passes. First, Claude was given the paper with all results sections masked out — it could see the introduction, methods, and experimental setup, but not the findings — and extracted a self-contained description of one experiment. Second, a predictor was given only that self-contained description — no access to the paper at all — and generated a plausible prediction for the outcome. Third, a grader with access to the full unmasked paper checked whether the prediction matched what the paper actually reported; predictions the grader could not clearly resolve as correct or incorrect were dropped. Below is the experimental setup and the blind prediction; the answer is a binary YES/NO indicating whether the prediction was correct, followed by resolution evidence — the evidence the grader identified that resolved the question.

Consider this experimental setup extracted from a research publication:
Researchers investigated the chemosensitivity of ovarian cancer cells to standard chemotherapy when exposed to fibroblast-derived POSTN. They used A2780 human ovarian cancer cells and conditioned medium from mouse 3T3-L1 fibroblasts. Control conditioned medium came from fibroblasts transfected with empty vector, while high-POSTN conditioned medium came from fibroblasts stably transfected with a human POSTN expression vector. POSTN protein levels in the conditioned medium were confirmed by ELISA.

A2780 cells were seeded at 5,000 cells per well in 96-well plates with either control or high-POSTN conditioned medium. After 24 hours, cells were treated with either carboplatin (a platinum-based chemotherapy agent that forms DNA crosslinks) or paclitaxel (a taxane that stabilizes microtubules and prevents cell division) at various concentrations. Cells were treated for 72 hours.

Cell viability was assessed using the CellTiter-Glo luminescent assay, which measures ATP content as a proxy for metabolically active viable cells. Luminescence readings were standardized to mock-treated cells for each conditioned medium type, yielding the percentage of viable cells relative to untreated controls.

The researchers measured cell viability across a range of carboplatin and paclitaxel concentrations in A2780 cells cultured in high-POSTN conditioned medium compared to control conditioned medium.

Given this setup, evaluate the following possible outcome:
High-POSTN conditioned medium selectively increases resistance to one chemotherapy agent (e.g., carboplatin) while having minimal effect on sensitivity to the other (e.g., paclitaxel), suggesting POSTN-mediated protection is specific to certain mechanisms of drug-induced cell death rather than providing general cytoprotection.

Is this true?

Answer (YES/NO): NO